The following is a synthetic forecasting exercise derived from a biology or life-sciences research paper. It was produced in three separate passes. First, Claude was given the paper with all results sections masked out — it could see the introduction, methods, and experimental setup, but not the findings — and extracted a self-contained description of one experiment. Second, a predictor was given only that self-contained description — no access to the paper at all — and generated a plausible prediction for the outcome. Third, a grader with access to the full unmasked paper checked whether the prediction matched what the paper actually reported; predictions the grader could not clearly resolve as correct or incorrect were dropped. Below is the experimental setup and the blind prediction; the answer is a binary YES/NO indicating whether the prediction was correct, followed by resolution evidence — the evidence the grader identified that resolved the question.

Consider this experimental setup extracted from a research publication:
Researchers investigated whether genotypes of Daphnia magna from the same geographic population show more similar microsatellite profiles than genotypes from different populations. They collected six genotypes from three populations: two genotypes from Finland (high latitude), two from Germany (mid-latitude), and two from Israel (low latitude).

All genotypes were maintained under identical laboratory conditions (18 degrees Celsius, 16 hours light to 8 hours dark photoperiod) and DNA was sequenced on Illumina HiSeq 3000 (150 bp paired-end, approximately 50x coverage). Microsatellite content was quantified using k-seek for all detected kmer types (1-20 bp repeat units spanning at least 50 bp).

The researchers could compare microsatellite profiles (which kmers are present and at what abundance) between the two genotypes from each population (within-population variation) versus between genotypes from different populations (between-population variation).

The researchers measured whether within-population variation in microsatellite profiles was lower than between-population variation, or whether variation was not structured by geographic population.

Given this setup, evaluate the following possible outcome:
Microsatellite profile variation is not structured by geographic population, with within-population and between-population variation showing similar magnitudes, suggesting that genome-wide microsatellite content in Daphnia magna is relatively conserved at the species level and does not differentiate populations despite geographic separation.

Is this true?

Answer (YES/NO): NO